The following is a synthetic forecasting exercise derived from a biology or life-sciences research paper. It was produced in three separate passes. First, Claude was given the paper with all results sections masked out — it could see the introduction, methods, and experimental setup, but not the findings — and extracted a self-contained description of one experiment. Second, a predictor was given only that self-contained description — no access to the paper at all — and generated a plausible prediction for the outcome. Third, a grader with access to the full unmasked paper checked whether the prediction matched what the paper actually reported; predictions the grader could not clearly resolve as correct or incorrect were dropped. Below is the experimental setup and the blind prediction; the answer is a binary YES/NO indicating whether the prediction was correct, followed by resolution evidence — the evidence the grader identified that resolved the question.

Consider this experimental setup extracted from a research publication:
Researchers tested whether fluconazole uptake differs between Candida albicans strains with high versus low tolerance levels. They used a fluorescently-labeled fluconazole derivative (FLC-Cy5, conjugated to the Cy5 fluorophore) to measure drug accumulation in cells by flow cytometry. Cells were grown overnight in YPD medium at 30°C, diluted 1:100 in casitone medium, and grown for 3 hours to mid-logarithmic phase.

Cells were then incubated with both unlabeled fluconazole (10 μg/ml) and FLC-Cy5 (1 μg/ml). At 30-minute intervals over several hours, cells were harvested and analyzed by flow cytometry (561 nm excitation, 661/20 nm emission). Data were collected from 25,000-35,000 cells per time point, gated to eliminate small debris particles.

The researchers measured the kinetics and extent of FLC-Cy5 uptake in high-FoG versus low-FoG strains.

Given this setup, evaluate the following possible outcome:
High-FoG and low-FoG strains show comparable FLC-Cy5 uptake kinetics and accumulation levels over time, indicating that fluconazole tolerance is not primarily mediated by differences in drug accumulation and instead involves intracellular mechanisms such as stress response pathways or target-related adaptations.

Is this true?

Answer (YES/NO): NO